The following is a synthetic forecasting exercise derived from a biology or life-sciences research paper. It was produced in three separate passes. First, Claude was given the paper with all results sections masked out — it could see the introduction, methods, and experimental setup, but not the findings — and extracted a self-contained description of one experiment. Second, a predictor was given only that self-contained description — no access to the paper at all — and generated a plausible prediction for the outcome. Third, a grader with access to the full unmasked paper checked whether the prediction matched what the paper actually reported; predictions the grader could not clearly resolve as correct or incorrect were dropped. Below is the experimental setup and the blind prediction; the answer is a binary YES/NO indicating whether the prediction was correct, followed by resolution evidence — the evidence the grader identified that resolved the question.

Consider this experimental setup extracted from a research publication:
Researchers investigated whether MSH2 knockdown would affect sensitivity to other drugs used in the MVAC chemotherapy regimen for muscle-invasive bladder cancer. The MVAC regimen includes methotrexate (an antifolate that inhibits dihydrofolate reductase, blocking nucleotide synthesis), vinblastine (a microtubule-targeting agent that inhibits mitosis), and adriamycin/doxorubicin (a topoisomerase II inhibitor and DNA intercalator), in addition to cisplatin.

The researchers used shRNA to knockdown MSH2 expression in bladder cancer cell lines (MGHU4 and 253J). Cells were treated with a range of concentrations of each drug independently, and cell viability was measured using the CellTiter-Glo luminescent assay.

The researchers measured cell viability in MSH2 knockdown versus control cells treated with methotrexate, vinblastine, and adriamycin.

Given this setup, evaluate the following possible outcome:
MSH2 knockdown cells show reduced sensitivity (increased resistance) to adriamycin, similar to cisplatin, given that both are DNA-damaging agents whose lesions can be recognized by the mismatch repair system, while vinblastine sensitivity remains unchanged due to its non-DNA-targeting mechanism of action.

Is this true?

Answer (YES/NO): NO